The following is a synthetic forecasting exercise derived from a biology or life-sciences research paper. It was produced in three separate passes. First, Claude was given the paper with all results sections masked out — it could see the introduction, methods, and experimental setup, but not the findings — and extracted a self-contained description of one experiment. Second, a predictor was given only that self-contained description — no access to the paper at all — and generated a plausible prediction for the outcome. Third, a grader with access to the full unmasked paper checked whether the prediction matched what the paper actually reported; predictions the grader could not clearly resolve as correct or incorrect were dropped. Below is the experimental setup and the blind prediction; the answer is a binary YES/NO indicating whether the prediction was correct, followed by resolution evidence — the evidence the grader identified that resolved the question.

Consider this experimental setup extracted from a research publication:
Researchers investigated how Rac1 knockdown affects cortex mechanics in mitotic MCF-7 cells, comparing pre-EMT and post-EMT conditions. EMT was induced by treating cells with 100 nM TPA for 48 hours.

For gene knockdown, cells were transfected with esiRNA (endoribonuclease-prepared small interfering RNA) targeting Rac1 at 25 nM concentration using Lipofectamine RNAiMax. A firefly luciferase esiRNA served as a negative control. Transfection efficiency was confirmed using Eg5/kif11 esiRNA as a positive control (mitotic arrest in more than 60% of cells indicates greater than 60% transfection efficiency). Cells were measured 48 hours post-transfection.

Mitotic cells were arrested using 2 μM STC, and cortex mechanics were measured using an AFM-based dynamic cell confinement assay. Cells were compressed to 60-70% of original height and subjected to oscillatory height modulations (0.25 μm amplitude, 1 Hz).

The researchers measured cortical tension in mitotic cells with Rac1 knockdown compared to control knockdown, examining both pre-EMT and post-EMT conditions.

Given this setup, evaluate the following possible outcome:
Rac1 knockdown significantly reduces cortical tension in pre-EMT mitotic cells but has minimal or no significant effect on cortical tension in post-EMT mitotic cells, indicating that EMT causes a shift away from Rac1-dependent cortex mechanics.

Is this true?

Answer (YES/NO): NO